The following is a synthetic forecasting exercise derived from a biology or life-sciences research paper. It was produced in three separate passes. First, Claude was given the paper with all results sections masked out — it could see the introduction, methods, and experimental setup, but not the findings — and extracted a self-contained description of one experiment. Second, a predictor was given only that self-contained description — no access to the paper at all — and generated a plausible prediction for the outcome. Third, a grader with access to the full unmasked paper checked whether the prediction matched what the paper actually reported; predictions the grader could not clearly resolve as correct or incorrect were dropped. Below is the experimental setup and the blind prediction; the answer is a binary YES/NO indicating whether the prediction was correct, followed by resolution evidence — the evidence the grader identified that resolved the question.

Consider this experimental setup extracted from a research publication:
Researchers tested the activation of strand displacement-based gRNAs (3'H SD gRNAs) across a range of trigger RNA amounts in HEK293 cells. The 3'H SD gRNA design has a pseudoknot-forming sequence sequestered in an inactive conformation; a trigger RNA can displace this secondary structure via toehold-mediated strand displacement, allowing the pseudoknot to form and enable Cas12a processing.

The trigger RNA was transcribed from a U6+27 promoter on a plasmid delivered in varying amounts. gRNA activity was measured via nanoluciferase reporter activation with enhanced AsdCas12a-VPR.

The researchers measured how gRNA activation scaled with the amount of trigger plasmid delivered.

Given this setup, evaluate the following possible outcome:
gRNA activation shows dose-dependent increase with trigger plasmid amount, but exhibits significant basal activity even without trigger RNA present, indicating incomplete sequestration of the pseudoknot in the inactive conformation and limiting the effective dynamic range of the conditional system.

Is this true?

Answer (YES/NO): NO